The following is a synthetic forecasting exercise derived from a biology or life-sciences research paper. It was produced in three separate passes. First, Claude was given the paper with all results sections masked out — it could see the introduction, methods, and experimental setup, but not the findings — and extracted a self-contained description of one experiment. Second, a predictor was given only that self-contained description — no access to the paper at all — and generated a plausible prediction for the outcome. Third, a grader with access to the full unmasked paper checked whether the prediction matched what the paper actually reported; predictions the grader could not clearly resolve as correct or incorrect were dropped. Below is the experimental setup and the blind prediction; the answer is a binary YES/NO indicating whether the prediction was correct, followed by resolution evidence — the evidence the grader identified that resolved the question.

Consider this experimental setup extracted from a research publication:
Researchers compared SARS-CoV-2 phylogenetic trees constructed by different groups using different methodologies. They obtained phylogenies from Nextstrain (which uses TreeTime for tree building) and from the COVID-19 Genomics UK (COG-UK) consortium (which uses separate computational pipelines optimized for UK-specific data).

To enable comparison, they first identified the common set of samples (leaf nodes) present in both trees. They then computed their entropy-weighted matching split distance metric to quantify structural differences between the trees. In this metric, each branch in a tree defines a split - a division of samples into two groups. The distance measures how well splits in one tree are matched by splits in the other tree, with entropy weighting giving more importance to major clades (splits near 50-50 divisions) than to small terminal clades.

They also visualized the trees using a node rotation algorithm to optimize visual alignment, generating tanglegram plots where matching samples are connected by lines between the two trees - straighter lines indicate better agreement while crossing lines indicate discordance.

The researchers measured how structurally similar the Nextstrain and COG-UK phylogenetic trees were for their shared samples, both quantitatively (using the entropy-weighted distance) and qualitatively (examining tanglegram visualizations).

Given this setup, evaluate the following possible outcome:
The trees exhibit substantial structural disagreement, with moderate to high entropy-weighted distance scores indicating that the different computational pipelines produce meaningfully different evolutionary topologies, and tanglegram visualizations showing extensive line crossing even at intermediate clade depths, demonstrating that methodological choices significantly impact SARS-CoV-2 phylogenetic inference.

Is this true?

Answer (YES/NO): NO